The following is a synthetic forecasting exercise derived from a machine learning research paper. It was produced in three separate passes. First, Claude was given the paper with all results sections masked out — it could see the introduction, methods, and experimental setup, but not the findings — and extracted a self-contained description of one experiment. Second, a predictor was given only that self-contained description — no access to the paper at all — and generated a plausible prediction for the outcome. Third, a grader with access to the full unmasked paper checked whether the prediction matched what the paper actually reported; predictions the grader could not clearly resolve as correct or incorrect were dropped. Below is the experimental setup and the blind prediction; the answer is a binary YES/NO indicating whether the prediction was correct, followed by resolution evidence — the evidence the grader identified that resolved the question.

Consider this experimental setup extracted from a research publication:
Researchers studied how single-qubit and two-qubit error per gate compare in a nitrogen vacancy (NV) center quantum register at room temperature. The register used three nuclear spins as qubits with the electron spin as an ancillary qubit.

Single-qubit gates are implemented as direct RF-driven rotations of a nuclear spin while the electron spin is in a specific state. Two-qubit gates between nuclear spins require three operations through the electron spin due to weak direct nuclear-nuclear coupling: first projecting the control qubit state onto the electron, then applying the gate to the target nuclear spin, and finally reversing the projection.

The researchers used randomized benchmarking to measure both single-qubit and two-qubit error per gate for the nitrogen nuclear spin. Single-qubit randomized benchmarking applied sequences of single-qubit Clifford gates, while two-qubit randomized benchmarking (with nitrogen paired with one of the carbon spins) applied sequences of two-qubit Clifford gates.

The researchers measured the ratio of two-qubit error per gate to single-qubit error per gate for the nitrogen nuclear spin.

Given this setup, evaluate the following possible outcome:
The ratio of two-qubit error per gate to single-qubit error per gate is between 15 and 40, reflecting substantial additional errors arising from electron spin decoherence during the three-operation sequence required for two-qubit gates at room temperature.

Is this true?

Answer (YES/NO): NO